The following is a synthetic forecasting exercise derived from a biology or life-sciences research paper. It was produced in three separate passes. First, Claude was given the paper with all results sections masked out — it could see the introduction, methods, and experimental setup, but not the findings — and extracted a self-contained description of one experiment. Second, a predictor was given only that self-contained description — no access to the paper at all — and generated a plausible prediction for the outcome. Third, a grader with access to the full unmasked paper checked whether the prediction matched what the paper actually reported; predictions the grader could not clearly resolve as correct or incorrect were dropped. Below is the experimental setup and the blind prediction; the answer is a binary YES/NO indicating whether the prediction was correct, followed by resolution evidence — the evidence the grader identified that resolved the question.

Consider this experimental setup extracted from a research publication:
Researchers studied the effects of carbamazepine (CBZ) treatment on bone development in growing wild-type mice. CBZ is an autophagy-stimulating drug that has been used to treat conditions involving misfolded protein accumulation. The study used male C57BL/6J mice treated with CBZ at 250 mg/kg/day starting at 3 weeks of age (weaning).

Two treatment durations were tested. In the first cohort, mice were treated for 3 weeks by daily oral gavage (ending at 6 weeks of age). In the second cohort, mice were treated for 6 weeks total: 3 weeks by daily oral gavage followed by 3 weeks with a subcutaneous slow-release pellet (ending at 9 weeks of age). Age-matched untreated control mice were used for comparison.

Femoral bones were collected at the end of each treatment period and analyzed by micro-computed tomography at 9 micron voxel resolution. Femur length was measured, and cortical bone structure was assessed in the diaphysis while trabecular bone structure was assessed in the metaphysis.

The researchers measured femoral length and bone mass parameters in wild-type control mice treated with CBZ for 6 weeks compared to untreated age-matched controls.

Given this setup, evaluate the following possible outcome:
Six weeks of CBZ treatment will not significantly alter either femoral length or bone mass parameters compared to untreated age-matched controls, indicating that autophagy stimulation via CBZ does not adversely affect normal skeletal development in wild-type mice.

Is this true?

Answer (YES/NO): NO